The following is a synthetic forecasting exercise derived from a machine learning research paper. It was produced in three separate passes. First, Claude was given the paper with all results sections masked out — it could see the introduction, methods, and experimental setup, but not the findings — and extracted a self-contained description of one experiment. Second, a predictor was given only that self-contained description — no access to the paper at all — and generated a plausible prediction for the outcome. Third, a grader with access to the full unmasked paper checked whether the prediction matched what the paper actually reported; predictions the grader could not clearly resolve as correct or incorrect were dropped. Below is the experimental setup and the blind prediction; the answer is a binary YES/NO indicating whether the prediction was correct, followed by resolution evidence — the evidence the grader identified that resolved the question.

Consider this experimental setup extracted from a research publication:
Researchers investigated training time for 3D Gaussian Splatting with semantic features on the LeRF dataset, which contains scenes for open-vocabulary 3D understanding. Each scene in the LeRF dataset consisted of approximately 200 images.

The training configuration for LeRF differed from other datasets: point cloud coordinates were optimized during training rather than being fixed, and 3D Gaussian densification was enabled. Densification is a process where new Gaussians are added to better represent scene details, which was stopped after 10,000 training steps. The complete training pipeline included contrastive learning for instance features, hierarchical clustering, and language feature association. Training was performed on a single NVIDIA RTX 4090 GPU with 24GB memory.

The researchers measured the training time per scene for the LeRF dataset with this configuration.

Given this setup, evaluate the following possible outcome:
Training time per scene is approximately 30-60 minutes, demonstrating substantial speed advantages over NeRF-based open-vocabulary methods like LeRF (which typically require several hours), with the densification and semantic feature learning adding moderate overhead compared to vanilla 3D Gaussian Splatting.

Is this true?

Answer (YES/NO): YES